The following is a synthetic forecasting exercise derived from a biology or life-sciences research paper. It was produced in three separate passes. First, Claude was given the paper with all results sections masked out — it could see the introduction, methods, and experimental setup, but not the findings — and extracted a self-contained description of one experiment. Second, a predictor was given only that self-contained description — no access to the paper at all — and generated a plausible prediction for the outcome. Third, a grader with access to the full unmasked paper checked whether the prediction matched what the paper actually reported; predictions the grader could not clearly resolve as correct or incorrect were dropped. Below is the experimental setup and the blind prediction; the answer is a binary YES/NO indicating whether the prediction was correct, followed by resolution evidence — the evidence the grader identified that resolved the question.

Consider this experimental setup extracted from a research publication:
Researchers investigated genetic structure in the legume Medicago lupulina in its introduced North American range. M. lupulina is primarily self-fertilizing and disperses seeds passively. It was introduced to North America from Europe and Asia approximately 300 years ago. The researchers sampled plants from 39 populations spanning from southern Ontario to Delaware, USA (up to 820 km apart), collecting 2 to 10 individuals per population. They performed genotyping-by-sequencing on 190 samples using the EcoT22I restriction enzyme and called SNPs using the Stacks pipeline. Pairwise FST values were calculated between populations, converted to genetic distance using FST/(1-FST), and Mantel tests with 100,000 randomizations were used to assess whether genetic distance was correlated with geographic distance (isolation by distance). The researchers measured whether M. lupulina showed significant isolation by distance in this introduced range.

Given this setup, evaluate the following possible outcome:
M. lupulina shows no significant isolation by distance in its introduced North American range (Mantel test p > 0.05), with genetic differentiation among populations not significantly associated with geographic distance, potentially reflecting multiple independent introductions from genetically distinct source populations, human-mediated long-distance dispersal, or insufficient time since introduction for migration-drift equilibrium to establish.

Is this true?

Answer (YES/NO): NO